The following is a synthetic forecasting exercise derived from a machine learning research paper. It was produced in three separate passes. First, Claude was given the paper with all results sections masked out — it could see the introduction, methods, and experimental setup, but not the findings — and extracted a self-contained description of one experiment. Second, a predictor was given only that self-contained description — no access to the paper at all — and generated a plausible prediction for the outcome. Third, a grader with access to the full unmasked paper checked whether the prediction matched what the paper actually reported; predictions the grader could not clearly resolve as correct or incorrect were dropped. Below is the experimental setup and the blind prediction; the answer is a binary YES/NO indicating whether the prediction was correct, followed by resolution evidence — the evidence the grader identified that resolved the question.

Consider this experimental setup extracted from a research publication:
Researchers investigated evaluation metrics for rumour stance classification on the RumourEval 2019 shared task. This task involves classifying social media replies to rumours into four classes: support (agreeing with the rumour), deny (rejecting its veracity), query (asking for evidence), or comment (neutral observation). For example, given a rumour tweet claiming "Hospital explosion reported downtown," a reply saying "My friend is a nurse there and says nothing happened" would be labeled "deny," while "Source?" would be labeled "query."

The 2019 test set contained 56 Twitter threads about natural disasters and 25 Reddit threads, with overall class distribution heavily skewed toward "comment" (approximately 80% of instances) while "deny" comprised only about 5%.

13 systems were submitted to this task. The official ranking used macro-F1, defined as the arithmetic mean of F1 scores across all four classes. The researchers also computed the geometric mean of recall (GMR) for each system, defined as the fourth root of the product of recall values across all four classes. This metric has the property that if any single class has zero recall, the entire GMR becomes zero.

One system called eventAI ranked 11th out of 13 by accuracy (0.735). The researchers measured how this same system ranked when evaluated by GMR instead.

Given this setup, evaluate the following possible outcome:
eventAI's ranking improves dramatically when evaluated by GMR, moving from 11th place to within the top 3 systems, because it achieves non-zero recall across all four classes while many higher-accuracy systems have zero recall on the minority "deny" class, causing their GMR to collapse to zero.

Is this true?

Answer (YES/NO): YES